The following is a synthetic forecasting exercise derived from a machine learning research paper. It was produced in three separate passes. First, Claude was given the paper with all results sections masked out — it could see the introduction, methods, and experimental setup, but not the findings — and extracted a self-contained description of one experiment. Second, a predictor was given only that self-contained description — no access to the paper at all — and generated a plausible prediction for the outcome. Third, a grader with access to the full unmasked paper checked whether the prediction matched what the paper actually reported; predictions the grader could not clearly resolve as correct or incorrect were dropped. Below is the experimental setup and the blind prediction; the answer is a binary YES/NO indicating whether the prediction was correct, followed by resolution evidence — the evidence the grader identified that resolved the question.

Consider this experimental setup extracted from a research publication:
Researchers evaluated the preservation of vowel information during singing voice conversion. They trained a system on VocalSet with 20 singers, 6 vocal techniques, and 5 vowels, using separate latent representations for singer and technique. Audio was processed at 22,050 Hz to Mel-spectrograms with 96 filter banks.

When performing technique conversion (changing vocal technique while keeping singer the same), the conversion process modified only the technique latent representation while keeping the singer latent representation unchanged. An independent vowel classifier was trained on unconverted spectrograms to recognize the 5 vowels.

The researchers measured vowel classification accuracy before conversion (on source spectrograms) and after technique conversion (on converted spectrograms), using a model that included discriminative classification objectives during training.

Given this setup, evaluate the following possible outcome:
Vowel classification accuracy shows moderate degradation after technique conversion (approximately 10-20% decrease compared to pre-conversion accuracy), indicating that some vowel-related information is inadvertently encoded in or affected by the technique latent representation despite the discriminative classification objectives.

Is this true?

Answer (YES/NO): NO